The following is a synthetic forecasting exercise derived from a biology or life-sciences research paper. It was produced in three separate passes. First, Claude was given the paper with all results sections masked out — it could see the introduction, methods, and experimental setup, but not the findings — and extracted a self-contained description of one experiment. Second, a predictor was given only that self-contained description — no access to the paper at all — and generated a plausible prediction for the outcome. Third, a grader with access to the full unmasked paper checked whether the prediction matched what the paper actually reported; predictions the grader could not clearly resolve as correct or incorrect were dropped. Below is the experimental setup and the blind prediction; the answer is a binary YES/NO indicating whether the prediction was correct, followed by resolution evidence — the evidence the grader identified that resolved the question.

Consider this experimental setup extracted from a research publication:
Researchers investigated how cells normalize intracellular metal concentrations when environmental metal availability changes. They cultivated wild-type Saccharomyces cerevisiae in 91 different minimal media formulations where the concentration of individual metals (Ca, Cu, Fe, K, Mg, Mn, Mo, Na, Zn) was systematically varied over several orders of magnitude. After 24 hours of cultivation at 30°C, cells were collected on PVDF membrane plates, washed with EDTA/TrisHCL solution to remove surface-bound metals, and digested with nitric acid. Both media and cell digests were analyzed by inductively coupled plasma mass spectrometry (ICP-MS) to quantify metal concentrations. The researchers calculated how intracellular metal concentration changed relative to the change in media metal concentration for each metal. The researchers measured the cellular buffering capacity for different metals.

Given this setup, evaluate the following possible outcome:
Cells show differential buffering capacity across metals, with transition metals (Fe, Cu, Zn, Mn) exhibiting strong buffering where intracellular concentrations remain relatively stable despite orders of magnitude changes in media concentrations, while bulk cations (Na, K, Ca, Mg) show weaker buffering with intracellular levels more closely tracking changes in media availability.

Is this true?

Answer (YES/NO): NO